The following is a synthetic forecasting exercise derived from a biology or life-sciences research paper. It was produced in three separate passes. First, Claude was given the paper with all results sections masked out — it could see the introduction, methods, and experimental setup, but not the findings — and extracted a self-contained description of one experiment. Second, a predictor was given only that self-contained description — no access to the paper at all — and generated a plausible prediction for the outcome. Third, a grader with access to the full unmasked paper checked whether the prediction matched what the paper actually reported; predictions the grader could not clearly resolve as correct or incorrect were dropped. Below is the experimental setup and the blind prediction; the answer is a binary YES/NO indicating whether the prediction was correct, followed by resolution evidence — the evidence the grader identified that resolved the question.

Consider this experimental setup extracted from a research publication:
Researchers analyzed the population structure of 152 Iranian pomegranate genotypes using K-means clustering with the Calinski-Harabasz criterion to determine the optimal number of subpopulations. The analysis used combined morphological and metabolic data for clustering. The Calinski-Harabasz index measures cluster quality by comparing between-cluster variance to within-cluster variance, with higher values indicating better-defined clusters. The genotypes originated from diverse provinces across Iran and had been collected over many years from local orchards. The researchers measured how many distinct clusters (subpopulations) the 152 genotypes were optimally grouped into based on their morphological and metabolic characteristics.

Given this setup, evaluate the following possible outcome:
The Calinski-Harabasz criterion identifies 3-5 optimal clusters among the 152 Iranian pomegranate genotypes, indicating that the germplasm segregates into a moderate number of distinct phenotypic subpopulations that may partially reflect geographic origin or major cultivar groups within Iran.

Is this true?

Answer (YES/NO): NO